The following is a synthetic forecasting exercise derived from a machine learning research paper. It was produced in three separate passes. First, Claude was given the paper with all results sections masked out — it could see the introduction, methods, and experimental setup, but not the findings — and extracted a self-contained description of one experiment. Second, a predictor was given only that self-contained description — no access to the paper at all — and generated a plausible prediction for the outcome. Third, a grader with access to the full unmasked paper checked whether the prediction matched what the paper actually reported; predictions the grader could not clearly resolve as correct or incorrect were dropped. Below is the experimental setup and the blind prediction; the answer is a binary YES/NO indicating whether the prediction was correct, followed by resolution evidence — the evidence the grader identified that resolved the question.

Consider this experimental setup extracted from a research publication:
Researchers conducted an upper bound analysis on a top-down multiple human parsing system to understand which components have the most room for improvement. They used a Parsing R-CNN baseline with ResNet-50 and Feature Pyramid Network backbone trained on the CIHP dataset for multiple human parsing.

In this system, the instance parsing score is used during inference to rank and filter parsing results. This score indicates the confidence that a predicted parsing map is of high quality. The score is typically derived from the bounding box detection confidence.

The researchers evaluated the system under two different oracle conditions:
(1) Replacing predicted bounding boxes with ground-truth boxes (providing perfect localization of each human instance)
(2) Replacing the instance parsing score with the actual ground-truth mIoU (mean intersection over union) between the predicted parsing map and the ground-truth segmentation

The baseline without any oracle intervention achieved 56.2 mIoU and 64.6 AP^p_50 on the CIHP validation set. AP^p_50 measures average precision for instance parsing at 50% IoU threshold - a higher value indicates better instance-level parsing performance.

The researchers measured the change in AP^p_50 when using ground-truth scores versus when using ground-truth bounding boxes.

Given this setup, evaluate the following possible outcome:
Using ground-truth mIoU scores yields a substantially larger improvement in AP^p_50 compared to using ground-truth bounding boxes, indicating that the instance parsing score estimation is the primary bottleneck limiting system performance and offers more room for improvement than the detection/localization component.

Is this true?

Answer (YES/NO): YES